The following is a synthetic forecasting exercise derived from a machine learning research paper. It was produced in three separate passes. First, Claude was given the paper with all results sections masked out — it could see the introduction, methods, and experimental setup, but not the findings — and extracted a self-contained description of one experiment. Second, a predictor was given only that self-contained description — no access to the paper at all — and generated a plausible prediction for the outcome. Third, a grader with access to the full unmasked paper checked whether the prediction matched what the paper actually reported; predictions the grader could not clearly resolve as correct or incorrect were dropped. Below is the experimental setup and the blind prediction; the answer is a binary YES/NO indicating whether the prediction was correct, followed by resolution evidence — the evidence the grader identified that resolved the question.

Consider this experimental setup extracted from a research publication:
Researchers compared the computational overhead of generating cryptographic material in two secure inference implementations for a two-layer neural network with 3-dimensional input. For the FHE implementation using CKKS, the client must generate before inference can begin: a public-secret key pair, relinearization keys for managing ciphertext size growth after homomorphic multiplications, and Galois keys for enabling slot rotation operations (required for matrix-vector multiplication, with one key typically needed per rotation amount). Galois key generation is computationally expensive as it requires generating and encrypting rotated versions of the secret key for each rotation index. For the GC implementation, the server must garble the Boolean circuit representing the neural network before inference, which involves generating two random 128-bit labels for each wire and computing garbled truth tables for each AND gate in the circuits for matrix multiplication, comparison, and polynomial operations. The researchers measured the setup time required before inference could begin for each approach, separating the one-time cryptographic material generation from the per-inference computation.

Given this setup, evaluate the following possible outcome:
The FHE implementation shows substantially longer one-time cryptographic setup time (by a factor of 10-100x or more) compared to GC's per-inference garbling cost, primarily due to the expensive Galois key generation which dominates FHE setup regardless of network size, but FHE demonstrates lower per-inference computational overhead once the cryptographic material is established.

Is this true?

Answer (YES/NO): NO